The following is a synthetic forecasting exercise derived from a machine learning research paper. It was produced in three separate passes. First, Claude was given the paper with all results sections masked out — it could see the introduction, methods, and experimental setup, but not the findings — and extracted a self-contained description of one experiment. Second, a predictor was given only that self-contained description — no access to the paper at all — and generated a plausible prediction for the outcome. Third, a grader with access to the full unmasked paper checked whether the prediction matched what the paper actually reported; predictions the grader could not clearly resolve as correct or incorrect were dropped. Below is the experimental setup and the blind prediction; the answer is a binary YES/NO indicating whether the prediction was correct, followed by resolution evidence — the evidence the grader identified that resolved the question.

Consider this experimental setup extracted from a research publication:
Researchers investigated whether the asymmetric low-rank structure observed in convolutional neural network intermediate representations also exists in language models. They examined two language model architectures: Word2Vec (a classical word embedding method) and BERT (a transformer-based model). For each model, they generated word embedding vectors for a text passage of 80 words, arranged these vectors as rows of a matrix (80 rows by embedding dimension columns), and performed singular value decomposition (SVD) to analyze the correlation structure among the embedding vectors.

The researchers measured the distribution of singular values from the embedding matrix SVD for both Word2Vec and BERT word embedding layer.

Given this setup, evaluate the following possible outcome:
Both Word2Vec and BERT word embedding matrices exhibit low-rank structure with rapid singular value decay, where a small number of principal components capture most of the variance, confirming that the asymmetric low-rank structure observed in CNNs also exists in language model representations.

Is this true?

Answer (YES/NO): YES